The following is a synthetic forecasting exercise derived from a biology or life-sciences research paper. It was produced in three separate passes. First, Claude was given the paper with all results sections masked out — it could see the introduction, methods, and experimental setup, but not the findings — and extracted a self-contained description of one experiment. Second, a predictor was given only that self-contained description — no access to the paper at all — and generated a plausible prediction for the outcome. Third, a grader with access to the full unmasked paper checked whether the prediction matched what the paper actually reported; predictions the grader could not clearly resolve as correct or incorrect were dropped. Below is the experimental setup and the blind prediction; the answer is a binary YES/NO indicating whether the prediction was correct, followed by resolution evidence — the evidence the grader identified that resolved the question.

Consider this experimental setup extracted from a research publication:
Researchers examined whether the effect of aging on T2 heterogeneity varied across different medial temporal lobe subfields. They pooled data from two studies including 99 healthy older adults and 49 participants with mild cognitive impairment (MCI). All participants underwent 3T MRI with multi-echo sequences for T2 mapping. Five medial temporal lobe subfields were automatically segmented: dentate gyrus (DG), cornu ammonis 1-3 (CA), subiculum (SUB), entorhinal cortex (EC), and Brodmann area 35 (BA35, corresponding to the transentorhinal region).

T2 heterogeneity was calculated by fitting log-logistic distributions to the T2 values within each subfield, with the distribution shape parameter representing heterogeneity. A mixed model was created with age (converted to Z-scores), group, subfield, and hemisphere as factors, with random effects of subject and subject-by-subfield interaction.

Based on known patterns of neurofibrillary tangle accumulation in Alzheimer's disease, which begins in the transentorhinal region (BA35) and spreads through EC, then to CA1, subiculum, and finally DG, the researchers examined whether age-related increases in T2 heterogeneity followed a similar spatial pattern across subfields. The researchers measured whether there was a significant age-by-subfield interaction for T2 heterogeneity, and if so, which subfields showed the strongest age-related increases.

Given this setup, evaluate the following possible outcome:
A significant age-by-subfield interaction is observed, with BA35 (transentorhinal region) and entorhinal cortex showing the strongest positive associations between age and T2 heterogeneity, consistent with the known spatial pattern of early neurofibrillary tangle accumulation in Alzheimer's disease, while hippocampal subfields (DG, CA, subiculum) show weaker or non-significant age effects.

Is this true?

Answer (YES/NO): YES